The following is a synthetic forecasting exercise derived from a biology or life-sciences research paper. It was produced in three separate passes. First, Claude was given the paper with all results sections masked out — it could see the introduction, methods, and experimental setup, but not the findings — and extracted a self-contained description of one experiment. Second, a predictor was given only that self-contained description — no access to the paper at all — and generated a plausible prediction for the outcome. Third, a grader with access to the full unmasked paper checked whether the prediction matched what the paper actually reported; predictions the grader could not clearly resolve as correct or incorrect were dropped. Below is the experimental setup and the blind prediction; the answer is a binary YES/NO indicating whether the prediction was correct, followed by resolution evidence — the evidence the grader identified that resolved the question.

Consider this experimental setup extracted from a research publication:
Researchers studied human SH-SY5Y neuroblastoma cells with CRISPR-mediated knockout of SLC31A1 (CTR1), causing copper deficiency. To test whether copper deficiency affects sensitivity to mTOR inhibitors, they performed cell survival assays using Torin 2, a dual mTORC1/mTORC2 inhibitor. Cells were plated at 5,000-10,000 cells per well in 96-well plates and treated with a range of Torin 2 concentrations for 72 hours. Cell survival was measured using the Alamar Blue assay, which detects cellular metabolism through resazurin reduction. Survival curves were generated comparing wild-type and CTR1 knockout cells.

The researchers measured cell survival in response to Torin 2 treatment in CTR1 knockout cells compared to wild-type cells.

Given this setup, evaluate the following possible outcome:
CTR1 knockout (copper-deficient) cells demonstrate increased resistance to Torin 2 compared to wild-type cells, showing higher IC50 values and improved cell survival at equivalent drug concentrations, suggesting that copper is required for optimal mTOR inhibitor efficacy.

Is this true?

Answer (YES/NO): NO